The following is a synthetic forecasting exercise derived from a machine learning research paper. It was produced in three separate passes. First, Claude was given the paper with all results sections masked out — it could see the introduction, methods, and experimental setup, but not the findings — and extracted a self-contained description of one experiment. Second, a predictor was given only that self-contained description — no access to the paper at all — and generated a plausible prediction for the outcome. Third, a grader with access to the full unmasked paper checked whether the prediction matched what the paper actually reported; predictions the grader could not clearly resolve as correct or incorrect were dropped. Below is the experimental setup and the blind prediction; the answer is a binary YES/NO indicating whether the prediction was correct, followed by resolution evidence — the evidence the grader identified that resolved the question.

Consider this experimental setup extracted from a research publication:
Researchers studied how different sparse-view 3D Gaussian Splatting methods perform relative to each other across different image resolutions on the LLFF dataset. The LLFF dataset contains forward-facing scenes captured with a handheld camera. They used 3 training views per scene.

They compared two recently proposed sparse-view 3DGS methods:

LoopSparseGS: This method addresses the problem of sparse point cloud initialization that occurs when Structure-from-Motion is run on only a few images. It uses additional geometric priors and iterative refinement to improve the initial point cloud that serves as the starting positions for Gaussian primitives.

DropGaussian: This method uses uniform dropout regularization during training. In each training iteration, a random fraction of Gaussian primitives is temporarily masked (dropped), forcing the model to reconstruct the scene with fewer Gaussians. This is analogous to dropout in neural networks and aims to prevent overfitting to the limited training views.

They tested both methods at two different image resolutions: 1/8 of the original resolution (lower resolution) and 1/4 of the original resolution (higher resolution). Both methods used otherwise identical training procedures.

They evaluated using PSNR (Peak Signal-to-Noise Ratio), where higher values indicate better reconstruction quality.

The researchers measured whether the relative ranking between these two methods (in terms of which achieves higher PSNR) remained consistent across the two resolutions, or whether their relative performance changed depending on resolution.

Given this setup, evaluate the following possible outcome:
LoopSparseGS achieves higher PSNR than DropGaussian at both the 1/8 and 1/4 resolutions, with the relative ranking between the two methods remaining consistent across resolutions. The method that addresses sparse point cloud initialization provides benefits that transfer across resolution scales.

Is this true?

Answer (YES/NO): YES